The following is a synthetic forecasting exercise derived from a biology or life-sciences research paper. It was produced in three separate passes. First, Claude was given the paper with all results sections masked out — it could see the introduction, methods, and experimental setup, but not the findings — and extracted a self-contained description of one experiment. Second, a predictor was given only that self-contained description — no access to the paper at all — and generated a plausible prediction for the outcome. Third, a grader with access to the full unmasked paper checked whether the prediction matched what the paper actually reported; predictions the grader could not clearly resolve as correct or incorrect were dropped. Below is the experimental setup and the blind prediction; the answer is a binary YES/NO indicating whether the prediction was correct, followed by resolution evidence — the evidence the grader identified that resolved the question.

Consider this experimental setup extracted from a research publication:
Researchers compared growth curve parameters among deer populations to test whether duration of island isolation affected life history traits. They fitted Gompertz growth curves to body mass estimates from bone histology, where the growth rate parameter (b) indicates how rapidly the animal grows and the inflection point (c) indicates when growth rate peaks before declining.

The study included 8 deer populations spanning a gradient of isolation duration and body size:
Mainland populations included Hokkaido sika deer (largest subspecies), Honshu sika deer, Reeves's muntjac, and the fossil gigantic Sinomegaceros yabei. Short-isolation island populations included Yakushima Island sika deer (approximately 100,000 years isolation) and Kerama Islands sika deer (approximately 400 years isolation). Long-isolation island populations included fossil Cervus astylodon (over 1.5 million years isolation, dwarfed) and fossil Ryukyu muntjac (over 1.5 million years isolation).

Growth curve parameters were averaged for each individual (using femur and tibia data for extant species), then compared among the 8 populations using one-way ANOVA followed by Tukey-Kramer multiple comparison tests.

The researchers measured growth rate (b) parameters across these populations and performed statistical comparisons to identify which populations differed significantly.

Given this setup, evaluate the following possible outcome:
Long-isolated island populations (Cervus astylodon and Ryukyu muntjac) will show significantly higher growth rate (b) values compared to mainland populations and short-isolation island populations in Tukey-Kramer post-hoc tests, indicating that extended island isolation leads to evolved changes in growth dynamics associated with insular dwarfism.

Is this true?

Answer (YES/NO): NO